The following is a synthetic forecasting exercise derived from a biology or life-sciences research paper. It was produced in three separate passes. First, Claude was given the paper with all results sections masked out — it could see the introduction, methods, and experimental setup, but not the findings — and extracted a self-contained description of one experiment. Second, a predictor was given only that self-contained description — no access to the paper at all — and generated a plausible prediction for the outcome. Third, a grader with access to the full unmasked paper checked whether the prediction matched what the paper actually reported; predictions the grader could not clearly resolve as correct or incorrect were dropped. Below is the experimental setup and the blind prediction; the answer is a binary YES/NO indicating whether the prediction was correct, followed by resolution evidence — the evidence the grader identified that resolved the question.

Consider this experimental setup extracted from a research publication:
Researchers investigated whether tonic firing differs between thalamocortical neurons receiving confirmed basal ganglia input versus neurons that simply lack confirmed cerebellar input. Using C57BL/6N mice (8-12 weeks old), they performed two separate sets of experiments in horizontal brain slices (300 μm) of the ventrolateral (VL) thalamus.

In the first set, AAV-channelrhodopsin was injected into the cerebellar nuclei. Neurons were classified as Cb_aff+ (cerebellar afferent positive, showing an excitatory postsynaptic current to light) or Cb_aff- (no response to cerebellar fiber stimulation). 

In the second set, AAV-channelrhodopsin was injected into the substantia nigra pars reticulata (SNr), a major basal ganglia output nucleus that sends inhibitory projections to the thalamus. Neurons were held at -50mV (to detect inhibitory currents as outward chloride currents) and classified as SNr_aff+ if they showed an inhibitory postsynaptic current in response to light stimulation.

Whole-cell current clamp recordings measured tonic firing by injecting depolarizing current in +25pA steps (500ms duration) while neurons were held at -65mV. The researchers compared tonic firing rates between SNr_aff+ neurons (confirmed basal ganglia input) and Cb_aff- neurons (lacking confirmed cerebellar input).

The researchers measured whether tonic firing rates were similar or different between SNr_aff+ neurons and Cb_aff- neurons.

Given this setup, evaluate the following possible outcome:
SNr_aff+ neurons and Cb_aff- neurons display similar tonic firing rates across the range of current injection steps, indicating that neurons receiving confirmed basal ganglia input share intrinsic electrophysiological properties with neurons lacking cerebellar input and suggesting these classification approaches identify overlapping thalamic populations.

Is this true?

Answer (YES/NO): YES